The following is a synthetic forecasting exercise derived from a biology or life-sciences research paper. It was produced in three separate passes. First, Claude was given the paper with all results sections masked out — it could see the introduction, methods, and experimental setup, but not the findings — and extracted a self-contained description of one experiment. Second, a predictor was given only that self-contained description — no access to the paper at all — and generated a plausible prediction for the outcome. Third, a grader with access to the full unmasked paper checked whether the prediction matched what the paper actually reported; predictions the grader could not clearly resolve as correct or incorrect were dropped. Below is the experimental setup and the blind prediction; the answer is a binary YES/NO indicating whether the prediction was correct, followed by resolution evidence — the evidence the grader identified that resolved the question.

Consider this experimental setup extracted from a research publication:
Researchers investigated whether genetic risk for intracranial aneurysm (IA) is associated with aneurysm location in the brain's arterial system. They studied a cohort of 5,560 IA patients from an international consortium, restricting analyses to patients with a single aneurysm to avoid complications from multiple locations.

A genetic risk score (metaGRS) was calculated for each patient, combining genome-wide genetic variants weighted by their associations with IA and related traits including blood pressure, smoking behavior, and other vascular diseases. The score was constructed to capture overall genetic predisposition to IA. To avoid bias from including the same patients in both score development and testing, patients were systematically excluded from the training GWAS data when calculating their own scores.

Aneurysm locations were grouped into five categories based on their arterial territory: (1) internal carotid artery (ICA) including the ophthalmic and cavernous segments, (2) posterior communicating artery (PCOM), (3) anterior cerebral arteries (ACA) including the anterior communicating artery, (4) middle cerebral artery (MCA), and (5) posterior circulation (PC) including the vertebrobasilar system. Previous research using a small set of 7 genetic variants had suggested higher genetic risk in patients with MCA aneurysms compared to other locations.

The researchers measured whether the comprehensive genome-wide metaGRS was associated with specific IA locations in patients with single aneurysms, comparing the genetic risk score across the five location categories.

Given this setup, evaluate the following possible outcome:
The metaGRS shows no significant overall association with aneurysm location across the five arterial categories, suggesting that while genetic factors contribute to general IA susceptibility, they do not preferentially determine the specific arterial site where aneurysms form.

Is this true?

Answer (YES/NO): NO